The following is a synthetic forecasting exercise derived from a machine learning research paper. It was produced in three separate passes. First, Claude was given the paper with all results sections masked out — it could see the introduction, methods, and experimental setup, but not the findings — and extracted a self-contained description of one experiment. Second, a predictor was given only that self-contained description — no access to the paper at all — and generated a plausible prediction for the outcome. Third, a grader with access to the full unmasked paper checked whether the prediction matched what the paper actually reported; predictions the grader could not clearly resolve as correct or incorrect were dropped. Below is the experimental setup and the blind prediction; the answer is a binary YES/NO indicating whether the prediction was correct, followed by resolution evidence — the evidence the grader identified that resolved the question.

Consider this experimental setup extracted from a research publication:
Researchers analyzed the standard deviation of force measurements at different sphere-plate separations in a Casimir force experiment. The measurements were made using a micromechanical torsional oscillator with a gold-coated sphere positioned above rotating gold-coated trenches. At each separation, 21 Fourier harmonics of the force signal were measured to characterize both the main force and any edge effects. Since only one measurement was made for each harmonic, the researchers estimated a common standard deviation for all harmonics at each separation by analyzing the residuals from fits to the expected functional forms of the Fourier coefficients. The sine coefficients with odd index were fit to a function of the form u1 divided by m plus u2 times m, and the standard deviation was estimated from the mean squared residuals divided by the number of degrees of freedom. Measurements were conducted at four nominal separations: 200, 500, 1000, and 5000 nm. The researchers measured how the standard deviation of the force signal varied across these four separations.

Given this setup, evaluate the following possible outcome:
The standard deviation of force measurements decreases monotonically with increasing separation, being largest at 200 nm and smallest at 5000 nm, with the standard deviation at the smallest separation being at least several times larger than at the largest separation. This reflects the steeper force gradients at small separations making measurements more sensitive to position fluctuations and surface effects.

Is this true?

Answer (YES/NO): NO